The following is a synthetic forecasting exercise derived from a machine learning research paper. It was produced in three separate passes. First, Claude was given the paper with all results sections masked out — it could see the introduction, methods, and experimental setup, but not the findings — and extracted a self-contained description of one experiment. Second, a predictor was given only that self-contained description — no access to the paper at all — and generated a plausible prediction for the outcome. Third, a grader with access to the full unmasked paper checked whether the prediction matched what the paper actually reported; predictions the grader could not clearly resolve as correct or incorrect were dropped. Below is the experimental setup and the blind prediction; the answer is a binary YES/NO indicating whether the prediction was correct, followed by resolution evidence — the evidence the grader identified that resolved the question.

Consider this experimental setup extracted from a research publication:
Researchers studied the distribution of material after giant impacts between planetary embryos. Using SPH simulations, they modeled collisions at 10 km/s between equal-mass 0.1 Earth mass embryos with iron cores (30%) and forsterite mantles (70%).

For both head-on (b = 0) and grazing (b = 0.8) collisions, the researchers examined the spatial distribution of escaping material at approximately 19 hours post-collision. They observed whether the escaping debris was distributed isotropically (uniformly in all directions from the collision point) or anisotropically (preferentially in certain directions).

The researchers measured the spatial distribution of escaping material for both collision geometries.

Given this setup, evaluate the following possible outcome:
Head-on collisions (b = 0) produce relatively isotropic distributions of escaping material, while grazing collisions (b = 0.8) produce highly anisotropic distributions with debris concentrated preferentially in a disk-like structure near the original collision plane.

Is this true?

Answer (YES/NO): NO